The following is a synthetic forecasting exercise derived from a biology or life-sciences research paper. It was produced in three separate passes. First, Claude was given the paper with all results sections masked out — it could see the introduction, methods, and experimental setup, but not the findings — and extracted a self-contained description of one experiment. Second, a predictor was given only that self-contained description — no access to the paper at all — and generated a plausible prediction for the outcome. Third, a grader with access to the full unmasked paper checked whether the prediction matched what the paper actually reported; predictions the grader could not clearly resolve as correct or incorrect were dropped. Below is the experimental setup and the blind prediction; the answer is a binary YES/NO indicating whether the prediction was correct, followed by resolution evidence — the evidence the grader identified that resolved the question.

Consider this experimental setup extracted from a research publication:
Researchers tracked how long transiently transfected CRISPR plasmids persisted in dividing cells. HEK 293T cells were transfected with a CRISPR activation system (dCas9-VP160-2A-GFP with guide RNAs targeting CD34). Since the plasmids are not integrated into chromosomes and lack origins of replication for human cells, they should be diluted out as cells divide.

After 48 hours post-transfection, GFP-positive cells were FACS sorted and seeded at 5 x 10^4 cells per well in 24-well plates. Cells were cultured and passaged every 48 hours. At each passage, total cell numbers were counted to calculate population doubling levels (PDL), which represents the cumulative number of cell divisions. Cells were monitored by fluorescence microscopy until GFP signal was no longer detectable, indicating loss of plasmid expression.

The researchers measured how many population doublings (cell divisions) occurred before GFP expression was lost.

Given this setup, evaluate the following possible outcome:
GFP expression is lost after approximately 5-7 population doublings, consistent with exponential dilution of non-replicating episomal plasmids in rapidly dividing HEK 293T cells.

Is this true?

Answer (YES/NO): NO